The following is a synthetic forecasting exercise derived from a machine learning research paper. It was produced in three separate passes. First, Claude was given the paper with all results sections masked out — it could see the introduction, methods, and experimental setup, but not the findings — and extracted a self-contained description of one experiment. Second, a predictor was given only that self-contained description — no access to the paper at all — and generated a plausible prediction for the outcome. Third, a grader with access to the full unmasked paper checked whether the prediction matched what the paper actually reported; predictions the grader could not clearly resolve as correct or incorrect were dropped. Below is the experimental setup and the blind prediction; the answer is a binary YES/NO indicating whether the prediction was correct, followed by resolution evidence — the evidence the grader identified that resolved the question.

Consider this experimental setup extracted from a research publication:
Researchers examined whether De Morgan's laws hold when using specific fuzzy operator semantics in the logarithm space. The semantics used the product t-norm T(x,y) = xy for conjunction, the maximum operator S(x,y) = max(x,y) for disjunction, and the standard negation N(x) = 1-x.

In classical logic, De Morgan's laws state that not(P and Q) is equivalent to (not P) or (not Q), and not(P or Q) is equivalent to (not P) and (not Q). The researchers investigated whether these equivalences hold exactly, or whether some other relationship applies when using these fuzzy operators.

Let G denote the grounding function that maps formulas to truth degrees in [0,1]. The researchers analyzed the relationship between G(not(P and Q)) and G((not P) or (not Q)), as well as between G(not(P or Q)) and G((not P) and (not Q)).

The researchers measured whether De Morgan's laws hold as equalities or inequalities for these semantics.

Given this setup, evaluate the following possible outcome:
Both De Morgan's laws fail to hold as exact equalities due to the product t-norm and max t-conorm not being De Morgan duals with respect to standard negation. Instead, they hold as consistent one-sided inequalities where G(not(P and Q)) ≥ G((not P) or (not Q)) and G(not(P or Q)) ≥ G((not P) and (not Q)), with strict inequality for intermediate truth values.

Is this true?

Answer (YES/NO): YES